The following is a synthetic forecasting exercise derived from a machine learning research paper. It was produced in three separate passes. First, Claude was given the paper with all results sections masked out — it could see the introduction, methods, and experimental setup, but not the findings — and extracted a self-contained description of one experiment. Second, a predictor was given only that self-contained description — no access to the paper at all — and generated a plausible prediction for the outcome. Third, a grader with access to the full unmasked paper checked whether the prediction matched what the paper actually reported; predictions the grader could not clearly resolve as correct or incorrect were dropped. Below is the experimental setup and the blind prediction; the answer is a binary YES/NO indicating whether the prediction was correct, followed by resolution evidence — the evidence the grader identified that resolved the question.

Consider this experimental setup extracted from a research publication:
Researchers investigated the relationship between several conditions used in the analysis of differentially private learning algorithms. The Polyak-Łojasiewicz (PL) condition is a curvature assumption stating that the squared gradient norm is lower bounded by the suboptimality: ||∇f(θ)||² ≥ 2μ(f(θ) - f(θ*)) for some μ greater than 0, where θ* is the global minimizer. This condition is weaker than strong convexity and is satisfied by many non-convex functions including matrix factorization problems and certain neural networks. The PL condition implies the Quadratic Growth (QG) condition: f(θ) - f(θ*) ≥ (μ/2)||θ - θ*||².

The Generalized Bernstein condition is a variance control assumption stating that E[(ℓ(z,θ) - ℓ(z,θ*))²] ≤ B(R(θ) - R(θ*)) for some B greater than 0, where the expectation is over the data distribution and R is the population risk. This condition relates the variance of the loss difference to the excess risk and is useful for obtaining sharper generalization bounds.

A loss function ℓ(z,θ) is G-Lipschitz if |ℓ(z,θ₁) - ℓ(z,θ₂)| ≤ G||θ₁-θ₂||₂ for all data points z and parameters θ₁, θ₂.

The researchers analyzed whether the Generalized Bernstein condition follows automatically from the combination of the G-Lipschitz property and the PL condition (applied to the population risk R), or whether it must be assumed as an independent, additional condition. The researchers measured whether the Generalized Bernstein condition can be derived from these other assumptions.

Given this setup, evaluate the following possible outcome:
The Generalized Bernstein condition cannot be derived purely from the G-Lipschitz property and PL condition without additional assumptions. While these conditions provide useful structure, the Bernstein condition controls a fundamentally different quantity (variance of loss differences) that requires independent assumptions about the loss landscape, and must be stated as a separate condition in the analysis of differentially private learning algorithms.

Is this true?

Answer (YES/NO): NO